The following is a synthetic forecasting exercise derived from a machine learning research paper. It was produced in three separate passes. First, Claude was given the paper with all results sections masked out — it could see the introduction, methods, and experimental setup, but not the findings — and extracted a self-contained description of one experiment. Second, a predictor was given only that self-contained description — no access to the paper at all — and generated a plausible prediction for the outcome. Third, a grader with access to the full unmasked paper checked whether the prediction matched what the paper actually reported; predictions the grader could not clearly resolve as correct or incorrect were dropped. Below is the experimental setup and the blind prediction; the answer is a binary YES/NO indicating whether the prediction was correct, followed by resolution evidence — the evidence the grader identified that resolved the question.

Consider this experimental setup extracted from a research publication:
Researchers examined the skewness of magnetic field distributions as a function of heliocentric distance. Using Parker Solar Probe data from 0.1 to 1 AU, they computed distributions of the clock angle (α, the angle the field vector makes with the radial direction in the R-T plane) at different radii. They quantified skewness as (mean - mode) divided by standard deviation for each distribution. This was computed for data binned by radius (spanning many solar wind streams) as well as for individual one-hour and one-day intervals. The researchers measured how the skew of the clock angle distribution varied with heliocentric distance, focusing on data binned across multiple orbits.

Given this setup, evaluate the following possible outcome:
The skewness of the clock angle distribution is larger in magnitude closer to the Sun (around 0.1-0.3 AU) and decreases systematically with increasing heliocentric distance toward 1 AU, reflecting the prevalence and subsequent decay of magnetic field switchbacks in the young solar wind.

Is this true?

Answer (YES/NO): NO